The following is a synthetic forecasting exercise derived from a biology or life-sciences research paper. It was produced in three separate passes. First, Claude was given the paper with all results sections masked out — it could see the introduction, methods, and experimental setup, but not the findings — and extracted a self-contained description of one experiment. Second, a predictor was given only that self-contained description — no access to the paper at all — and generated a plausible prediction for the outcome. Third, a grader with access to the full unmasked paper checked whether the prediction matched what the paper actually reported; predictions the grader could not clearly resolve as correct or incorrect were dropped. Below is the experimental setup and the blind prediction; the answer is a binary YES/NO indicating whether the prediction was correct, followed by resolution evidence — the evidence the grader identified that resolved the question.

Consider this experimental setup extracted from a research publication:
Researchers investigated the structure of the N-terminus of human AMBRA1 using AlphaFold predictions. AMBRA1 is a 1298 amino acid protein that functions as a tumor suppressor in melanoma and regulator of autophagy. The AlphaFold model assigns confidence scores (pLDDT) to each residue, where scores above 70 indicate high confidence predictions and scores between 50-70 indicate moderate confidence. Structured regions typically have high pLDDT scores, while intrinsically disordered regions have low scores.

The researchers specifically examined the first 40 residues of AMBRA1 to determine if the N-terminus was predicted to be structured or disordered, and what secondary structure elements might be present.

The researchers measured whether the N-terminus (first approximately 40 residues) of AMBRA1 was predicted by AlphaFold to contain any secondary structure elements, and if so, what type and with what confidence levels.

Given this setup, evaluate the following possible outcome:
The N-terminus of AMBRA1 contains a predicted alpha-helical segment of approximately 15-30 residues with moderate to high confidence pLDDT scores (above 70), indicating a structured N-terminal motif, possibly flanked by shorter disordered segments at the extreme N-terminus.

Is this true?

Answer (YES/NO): NO